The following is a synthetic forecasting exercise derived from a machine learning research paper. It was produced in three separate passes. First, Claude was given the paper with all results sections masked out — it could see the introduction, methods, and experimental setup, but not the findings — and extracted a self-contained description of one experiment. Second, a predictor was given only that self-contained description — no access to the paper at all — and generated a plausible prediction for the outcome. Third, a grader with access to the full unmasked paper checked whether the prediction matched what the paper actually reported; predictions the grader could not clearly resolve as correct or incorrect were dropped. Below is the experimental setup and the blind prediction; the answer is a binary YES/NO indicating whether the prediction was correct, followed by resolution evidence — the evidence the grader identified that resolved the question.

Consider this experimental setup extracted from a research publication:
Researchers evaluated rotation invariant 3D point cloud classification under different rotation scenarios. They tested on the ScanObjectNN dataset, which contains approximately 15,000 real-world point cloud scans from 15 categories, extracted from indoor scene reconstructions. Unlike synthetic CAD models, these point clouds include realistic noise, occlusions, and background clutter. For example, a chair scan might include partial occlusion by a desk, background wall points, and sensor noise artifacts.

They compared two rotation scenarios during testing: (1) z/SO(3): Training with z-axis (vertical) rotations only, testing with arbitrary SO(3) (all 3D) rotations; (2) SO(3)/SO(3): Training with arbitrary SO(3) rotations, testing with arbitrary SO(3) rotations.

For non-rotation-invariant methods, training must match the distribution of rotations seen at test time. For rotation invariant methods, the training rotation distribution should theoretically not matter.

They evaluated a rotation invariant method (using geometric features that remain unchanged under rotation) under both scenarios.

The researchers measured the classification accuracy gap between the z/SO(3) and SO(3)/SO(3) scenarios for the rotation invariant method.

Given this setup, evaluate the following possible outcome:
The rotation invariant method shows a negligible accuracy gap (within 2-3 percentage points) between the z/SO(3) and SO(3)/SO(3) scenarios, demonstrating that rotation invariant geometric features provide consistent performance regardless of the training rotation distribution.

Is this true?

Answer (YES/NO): YES